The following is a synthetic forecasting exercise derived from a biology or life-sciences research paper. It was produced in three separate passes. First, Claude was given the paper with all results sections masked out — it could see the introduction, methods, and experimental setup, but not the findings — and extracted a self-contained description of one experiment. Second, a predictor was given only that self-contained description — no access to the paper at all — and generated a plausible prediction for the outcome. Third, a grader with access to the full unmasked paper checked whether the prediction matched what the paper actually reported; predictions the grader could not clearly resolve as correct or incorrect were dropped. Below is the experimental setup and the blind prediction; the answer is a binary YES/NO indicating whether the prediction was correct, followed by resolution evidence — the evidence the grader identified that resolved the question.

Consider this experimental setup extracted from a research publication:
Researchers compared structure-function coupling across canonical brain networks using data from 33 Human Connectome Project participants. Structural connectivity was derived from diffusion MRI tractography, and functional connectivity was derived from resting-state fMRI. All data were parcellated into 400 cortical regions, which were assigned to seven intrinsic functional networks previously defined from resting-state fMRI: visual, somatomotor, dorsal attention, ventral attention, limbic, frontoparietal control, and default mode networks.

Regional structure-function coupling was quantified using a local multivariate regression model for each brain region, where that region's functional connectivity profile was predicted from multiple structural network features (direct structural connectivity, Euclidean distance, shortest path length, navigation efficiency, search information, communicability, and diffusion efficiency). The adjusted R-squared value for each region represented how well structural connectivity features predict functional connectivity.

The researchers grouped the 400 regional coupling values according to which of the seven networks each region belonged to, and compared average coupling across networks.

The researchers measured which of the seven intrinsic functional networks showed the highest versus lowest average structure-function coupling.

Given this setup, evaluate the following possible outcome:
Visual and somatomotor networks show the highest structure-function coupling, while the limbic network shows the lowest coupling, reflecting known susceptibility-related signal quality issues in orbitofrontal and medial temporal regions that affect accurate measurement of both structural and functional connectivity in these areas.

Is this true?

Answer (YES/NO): NO